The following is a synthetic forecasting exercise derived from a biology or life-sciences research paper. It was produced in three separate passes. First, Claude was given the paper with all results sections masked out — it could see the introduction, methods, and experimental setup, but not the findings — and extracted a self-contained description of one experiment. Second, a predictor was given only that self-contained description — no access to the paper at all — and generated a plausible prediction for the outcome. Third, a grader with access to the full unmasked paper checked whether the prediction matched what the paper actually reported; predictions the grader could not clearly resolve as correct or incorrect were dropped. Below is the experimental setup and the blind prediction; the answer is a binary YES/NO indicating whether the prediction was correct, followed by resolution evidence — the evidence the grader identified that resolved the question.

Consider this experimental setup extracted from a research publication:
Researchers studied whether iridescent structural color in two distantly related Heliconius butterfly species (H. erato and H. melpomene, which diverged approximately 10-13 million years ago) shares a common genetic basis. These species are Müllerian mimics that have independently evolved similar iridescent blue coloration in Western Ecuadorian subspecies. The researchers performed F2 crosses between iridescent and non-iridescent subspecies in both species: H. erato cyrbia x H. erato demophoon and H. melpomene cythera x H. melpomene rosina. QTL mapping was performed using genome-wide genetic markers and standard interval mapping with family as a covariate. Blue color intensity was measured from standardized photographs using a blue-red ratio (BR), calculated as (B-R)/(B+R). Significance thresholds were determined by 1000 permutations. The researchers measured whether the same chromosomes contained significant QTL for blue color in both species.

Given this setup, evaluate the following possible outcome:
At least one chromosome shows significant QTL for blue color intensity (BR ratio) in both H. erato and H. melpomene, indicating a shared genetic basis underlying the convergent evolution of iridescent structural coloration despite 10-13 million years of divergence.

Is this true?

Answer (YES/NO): NO